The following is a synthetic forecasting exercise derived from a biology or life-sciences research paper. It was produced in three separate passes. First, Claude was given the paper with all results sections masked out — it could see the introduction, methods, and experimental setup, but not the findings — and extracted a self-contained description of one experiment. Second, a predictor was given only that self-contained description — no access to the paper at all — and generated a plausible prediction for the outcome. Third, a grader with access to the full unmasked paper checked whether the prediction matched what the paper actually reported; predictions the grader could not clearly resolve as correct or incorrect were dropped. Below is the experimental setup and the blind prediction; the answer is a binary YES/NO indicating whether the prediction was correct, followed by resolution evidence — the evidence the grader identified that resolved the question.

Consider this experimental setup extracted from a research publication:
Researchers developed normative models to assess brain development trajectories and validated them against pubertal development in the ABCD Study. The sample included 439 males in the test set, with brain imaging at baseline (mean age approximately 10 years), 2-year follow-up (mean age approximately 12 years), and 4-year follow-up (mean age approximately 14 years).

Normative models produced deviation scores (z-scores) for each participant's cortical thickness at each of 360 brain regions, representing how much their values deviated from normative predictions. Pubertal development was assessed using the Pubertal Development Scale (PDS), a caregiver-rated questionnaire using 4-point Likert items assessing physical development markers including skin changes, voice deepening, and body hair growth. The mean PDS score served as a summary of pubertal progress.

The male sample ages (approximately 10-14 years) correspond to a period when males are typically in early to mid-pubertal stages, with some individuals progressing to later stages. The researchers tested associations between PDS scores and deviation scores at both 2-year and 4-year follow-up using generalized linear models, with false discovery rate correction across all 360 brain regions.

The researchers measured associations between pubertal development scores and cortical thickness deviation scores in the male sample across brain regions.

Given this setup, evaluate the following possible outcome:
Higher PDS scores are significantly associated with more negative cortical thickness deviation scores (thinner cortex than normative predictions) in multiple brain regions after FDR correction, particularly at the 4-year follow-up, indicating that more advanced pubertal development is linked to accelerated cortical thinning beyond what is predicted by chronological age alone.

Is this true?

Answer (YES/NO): NO